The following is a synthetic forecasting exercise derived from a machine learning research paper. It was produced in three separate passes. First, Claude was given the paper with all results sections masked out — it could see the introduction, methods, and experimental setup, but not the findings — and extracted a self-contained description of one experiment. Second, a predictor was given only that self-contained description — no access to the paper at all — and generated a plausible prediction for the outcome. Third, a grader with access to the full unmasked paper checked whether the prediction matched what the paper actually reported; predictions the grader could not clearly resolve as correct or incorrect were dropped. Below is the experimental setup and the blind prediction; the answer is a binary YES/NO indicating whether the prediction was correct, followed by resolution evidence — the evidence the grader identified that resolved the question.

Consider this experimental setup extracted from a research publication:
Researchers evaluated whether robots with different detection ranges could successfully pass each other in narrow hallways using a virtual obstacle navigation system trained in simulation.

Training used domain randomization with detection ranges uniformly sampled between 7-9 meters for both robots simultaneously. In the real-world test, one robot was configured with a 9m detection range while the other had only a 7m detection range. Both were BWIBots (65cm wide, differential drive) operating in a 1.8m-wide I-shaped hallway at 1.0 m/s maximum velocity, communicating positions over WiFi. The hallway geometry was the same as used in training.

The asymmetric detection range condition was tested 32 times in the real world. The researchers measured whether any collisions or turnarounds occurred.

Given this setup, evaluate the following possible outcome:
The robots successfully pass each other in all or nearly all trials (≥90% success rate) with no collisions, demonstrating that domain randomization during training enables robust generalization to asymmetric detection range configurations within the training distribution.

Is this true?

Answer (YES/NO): YES